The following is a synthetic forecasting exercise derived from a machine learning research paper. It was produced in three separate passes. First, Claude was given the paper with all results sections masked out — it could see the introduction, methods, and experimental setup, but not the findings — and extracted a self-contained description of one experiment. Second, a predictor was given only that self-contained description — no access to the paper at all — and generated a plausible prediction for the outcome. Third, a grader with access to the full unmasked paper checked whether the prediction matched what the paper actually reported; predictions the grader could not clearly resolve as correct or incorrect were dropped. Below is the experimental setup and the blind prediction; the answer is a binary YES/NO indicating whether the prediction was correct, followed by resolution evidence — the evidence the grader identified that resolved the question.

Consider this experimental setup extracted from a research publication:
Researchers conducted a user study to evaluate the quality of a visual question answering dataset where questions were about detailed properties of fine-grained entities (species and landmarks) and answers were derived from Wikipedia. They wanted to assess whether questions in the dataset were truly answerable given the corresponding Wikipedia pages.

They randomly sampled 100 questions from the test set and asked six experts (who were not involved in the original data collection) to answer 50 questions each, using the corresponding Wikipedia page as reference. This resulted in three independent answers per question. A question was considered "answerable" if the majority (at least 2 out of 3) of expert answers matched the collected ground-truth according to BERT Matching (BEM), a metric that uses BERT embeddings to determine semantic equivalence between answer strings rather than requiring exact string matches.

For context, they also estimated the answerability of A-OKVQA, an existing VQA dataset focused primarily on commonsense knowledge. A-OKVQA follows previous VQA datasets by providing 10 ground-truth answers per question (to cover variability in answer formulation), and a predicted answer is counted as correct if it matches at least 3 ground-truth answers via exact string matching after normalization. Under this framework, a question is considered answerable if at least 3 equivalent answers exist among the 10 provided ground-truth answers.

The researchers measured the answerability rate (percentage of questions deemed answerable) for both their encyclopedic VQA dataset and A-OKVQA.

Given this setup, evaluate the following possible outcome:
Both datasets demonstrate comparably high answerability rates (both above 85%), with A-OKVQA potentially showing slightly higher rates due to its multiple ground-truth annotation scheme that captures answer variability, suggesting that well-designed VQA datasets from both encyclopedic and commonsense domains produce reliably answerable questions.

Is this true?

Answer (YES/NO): NO